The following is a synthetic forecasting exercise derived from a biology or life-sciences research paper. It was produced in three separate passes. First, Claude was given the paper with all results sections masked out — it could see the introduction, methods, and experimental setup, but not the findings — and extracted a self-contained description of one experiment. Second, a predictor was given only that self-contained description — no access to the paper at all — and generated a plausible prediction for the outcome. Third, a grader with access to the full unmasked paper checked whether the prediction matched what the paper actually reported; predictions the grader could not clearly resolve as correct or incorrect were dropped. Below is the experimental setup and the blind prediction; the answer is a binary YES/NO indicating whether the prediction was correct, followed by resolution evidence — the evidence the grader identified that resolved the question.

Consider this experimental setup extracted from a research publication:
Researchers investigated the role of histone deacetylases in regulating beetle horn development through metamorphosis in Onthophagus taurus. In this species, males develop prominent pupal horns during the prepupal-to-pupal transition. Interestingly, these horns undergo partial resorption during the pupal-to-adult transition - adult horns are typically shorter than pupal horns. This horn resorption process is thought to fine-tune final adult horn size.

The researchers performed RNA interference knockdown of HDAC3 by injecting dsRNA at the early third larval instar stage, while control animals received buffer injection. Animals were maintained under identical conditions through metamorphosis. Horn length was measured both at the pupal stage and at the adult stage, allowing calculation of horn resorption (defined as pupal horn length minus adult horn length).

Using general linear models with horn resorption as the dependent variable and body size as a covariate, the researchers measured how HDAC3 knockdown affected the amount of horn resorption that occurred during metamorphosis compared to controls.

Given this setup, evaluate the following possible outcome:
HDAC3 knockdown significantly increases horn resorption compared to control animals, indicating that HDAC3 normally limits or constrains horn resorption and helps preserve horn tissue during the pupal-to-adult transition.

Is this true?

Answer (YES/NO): YES